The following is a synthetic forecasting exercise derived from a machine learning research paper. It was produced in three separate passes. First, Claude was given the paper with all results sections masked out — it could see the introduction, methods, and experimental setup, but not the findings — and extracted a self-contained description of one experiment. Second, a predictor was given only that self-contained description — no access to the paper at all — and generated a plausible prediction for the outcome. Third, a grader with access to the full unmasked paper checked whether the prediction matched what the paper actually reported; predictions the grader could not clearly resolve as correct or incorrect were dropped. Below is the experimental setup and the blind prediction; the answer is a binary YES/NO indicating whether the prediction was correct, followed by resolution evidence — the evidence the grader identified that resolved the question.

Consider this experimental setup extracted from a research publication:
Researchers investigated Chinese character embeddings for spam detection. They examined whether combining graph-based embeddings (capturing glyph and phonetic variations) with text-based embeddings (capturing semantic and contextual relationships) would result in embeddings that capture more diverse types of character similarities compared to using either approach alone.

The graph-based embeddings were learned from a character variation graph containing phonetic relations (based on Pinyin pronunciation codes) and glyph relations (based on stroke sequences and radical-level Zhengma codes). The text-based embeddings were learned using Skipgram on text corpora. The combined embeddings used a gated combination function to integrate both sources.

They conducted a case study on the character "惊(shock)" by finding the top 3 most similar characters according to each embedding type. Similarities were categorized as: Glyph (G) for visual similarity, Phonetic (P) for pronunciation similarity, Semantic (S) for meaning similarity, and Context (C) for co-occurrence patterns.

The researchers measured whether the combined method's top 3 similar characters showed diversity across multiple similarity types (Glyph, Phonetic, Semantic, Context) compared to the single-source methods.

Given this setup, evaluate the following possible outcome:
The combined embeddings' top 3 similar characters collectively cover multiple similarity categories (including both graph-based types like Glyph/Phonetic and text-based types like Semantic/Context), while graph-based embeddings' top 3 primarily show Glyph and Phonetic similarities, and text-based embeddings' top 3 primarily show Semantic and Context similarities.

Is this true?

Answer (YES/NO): YES